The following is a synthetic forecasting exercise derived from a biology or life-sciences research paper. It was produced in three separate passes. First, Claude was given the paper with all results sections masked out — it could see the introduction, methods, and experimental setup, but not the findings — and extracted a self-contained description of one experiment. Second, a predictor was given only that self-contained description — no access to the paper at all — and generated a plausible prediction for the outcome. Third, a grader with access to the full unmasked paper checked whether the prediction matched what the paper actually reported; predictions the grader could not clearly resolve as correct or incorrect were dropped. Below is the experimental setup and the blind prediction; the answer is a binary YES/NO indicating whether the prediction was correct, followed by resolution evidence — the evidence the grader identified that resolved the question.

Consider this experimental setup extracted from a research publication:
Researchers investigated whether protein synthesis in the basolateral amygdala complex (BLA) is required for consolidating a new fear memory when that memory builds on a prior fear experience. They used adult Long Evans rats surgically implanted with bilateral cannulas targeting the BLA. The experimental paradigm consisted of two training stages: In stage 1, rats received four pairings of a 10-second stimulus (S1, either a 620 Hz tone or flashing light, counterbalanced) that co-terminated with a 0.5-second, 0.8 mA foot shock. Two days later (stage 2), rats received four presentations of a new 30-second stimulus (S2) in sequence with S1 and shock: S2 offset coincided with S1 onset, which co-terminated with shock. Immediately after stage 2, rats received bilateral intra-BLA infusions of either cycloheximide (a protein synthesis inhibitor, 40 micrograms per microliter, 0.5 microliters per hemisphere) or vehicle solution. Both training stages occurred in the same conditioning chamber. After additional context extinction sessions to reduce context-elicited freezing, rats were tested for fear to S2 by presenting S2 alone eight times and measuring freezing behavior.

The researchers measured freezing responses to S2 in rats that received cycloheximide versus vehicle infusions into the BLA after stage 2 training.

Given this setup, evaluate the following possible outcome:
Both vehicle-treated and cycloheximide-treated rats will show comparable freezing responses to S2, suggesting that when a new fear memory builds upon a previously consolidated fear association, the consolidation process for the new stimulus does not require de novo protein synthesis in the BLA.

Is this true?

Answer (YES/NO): YES